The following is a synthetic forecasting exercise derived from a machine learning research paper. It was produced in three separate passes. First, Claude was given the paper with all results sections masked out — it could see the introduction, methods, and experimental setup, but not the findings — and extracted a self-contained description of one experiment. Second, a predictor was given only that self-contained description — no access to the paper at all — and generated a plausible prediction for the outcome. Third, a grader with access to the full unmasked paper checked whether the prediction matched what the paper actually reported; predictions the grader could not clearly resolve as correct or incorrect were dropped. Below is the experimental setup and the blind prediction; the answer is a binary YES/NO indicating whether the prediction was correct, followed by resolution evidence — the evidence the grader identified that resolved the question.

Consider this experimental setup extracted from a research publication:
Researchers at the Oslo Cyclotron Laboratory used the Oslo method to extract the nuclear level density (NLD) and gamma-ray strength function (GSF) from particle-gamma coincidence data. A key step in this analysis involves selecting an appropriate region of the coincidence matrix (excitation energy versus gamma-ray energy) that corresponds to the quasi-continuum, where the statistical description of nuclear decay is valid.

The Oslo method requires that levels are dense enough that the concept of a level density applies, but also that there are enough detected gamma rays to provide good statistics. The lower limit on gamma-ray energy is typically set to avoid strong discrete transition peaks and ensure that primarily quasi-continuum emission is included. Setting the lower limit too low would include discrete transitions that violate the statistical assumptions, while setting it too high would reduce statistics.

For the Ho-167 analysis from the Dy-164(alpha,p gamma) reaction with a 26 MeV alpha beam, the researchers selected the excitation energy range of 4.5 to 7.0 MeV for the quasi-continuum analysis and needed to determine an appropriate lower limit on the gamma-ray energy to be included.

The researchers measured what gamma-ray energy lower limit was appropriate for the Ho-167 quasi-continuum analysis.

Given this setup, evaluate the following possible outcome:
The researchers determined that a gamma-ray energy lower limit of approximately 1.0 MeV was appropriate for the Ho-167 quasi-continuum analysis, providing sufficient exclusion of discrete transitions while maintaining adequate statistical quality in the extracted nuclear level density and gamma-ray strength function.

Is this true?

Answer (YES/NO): NO